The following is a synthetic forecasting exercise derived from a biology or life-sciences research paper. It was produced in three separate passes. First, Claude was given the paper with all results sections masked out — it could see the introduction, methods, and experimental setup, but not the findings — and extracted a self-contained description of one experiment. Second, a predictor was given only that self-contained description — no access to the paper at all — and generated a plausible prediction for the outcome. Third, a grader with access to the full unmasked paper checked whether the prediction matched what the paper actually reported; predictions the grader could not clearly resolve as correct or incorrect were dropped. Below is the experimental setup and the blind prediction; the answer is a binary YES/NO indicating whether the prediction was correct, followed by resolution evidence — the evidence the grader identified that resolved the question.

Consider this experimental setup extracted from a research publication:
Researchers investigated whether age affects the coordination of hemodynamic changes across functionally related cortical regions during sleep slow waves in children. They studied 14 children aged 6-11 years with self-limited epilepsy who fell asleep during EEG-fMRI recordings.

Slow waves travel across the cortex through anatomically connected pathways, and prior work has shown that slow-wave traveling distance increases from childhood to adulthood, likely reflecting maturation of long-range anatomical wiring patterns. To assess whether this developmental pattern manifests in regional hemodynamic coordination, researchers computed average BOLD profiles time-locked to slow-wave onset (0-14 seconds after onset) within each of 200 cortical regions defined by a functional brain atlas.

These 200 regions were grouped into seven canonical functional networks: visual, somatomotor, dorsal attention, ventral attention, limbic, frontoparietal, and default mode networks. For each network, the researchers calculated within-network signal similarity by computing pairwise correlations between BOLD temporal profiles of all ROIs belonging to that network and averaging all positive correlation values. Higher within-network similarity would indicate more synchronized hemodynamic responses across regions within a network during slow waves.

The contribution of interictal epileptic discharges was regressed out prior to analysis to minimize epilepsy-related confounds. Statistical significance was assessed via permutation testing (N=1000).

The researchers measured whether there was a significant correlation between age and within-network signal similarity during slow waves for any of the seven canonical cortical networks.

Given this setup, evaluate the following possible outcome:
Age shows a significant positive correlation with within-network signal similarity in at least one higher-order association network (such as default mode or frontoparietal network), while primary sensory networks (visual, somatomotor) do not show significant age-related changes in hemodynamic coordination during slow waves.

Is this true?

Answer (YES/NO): YES